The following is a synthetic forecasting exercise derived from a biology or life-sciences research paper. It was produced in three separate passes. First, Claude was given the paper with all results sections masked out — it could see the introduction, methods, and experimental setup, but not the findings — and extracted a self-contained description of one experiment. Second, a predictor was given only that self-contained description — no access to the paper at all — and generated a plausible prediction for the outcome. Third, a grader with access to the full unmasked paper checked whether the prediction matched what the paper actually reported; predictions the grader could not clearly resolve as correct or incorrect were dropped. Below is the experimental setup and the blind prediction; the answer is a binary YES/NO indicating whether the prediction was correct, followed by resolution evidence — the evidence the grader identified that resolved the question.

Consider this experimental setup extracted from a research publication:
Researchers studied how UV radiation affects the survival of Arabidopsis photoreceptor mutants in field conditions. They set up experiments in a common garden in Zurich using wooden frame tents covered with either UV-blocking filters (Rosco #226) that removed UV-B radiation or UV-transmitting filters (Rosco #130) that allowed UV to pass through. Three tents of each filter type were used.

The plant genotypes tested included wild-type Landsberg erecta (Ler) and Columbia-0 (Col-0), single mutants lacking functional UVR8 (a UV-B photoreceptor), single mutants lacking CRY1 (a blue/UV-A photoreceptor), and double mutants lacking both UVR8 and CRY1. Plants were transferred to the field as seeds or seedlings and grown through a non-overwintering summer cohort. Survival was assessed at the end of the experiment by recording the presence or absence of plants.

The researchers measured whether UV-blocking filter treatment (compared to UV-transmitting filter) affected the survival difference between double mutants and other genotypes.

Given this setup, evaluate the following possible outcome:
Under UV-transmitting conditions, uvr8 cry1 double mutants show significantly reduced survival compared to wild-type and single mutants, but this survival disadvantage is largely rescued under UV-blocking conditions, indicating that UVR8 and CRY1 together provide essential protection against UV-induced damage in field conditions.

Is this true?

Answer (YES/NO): NO